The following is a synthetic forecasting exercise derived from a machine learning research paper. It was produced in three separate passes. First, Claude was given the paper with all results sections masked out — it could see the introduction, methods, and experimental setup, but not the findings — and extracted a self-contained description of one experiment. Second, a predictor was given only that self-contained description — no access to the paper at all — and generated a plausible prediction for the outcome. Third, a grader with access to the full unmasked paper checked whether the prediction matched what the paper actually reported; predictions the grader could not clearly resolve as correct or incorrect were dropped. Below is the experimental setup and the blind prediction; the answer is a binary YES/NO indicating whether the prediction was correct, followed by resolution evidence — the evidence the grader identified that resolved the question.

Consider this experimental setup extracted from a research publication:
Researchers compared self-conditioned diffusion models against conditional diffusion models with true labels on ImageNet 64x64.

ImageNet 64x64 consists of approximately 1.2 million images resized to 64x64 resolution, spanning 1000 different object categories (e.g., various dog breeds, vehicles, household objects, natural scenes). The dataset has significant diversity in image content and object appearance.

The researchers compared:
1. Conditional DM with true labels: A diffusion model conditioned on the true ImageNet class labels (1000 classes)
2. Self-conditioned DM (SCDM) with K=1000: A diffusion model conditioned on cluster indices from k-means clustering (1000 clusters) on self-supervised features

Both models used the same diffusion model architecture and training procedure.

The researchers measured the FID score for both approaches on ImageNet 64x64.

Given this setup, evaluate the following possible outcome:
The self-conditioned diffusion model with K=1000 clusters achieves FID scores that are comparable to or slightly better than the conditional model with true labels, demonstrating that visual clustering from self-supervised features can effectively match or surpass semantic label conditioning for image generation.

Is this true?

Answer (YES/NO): NO